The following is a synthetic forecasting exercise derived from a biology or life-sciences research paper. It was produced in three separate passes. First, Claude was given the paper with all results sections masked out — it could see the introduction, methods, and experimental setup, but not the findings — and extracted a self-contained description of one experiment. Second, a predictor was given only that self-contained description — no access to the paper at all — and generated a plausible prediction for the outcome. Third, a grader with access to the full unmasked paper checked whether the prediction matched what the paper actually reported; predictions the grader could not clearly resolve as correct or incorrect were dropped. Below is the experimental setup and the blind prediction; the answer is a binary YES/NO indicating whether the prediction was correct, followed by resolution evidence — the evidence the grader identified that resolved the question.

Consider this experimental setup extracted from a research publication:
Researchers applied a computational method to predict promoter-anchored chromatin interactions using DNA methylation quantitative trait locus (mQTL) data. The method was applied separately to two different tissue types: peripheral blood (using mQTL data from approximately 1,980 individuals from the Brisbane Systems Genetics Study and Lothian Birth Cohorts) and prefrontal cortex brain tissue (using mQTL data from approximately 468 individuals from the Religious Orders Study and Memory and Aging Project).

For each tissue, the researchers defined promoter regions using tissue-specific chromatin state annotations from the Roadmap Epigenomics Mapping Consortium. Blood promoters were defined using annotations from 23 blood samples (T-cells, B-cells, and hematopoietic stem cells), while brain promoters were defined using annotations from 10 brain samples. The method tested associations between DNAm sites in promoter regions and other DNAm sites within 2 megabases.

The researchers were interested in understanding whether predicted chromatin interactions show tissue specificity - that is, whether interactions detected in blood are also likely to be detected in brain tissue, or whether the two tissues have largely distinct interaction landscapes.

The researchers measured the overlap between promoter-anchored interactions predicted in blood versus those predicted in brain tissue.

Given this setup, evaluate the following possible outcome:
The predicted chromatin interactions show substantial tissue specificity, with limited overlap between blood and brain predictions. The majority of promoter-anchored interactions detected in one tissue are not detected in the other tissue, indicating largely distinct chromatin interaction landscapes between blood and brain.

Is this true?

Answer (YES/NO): NO